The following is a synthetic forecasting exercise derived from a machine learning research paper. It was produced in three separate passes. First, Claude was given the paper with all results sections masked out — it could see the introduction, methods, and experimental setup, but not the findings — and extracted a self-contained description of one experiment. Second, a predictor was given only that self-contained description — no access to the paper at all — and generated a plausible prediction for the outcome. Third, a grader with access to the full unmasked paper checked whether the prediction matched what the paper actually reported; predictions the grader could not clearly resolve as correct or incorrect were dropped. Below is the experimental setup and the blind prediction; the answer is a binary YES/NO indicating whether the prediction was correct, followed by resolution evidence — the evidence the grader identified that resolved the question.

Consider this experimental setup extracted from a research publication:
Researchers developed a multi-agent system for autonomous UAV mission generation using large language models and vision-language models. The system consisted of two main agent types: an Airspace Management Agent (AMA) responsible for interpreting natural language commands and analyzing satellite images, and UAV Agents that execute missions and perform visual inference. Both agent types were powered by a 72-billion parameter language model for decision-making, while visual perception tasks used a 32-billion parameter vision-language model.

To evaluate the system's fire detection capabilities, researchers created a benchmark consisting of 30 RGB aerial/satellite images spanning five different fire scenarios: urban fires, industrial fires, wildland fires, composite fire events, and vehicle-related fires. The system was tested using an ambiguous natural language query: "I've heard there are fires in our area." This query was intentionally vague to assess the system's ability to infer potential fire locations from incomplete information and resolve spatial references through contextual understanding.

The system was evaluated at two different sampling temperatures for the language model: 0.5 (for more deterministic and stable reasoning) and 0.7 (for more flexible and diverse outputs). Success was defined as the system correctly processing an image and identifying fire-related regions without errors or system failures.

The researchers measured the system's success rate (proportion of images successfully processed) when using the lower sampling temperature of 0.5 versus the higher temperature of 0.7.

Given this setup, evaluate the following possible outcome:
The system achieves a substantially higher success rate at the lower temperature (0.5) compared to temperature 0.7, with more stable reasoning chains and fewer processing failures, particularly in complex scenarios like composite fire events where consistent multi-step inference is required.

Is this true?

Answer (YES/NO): NO